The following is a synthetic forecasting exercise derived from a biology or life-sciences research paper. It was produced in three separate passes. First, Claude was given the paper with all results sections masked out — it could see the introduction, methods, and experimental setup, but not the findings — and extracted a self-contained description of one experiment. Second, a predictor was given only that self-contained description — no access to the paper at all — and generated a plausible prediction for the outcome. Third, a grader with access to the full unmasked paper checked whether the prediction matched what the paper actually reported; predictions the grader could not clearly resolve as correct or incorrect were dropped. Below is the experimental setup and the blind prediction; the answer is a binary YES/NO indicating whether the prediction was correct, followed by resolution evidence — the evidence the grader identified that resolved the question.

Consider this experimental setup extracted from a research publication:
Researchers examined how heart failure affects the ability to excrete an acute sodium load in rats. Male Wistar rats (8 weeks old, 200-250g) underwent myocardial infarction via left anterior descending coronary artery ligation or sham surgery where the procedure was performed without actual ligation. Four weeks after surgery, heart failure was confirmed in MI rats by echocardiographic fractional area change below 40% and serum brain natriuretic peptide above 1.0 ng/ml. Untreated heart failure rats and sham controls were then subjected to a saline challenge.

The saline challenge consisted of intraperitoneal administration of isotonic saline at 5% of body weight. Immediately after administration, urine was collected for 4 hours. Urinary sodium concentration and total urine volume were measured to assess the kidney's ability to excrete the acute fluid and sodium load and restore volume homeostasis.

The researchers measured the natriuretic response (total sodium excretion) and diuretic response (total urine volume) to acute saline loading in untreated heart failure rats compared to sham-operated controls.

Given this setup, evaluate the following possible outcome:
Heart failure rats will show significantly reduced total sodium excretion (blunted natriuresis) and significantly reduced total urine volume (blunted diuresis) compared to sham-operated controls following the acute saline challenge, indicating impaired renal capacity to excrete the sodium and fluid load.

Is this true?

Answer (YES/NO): YES